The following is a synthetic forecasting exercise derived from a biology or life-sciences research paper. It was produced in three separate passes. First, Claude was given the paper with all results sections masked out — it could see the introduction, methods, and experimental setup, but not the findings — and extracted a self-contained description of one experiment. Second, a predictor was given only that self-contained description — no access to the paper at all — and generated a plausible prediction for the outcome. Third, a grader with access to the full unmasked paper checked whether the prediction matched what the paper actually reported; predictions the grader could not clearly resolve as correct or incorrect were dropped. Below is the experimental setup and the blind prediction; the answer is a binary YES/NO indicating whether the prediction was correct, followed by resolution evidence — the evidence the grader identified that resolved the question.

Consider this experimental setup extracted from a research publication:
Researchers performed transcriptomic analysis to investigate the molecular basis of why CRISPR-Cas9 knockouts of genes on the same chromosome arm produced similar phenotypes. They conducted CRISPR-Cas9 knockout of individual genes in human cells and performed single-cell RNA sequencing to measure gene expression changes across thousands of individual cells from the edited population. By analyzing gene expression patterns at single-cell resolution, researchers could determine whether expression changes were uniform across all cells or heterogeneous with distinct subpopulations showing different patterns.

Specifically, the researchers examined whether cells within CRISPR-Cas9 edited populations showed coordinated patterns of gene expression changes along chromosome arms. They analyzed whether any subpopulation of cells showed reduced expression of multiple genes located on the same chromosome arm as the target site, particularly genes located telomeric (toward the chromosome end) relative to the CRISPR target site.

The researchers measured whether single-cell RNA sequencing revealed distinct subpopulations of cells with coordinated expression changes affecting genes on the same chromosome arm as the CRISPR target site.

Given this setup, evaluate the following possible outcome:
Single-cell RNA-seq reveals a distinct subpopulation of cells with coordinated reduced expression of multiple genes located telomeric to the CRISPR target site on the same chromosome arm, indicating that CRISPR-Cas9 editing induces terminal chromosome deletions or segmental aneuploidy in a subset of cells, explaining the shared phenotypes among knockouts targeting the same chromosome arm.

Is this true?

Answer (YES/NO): YES